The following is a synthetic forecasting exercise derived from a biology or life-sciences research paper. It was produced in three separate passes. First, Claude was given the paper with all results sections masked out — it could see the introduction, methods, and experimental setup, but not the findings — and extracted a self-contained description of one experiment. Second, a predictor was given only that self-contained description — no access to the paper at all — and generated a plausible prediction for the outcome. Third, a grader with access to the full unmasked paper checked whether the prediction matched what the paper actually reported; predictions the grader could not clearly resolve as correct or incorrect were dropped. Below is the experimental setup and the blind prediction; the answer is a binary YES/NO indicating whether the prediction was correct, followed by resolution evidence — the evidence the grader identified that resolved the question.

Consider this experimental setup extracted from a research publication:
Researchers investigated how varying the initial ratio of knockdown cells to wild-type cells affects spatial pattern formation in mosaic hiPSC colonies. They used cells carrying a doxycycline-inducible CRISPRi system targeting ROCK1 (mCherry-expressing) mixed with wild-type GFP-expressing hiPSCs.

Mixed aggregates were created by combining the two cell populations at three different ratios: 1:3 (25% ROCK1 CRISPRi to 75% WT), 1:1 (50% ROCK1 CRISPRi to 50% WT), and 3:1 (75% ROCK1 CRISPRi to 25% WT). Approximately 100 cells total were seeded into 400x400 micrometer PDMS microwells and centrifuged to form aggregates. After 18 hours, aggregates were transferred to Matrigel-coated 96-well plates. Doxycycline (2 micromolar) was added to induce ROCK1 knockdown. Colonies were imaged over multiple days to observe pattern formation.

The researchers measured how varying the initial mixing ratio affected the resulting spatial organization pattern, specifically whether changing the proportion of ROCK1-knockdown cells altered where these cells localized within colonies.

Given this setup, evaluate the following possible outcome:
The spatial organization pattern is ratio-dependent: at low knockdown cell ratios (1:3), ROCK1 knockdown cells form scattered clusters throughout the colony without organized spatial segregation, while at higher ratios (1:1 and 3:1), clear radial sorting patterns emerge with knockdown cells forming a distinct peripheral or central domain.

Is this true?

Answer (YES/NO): NO